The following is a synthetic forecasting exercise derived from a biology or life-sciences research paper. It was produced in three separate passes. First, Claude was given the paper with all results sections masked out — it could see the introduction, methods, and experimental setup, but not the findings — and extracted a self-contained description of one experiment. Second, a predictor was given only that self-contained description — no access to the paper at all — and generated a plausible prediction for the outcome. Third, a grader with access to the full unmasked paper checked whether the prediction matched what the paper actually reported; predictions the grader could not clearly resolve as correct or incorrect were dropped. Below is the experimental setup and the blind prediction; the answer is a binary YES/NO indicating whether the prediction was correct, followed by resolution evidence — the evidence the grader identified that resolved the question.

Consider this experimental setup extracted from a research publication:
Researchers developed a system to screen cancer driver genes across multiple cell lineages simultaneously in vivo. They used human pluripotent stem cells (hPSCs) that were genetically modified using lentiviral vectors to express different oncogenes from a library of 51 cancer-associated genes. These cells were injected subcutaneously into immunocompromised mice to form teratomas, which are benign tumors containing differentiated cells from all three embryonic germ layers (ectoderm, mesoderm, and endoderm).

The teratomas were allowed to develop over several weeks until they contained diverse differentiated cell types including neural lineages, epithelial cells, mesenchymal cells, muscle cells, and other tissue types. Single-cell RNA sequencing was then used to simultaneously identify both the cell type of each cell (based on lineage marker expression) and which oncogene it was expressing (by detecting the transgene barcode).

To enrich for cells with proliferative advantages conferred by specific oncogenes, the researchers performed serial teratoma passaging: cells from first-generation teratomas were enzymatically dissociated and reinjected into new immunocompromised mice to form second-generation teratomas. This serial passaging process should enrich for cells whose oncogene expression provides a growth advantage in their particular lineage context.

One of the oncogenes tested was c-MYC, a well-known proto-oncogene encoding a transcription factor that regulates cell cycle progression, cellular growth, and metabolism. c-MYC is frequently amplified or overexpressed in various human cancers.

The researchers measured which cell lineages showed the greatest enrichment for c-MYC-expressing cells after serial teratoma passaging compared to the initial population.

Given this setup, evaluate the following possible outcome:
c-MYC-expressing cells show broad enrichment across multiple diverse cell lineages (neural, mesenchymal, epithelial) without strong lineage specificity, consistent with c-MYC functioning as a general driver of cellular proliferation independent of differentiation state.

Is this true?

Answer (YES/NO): NO